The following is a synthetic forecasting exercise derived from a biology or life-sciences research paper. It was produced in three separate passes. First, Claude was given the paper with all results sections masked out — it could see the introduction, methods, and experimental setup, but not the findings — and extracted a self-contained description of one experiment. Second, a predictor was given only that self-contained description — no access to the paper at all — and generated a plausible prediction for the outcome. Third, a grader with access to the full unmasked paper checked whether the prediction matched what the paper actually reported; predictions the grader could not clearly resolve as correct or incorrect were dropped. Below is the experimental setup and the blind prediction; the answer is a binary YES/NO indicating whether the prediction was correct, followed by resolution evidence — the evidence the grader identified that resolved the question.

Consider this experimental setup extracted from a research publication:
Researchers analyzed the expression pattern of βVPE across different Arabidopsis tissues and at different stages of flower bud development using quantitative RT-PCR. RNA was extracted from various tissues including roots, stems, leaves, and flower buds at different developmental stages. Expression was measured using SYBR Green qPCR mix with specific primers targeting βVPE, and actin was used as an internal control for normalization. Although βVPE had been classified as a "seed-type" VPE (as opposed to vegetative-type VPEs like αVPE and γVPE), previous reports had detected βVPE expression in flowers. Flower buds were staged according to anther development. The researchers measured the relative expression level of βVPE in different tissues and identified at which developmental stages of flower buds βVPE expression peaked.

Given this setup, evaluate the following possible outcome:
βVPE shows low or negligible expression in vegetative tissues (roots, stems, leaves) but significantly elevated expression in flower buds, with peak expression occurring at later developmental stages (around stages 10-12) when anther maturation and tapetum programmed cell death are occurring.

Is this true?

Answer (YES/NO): NO